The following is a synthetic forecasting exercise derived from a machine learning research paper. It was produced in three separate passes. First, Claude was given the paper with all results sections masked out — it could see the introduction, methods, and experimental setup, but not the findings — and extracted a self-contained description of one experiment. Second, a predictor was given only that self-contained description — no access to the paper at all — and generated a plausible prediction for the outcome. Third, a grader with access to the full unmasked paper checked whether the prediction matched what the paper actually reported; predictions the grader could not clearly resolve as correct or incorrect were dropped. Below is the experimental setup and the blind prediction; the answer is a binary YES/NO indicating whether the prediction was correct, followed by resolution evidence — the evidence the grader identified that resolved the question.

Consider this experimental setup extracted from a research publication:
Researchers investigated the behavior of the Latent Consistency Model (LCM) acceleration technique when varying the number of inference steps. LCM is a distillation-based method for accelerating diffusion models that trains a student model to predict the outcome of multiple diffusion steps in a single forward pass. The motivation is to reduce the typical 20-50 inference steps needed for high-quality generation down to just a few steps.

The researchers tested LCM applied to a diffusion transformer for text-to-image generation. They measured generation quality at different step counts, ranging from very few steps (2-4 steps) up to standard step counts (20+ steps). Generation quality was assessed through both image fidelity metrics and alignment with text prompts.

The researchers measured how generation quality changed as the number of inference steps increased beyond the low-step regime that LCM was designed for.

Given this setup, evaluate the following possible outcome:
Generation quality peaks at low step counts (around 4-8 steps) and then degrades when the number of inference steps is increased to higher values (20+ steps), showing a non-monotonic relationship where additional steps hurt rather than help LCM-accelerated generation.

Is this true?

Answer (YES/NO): YES